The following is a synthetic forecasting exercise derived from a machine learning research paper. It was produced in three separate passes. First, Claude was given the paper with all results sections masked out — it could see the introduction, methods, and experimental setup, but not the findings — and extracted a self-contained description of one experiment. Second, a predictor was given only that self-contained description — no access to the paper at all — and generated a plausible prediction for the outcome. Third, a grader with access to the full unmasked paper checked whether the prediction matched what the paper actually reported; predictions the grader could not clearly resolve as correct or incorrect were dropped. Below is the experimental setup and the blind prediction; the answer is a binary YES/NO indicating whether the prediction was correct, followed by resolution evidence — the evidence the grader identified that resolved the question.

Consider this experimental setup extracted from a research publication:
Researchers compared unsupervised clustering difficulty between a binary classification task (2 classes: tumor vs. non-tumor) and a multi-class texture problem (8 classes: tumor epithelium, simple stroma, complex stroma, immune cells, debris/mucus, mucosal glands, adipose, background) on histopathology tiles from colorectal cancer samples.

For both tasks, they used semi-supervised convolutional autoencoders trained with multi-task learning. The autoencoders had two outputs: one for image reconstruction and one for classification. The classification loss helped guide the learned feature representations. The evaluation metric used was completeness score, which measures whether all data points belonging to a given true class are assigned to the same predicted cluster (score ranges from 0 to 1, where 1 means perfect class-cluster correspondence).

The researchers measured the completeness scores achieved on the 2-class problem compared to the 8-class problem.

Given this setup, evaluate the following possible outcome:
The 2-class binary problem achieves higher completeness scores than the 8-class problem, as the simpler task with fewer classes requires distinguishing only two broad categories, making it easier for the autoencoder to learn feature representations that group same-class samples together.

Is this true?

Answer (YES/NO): YES